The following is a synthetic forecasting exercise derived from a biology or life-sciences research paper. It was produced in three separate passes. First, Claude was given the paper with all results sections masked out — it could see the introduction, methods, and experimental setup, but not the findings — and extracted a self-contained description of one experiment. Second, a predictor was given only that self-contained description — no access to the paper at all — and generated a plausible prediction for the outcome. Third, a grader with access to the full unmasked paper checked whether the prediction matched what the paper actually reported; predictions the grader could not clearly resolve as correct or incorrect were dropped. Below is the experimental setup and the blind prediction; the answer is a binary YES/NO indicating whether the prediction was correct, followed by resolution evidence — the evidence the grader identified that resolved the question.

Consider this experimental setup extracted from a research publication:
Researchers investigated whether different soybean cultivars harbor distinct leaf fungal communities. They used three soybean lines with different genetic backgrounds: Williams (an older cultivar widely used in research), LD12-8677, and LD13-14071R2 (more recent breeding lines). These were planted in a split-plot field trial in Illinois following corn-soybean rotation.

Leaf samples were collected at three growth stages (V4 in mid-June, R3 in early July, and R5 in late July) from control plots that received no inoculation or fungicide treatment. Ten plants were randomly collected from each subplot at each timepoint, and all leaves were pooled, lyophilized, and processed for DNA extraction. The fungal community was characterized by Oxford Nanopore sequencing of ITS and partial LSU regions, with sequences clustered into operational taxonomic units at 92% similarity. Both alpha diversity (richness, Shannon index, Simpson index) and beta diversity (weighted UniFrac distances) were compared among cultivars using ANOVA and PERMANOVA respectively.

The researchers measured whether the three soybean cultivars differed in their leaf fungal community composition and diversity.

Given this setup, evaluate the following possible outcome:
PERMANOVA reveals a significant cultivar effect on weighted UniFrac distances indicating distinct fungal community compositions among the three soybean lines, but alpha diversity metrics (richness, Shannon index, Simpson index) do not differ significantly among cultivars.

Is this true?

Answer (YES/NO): NO